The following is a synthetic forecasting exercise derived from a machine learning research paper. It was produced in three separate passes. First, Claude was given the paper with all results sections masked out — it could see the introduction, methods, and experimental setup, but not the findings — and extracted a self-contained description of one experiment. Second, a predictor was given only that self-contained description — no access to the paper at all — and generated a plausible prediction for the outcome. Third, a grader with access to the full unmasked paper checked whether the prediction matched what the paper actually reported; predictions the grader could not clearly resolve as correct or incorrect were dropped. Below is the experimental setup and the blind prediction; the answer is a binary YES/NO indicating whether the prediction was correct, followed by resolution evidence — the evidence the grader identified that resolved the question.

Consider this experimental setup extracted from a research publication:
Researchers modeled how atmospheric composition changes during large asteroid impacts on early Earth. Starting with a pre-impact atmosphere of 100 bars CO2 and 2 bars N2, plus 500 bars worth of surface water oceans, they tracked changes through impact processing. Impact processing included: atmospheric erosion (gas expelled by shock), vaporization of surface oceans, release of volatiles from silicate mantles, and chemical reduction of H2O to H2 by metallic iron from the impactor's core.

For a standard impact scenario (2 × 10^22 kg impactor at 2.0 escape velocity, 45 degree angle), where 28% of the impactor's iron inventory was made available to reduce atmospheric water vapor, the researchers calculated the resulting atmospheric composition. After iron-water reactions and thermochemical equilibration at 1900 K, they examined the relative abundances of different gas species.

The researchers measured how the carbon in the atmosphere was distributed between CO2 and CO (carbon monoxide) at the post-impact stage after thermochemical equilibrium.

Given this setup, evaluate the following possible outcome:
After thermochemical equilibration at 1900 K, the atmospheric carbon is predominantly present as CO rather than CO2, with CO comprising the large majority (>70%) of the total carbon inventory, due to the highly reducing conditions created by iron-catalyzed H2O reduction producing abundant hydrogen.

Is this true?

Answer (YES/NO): NO